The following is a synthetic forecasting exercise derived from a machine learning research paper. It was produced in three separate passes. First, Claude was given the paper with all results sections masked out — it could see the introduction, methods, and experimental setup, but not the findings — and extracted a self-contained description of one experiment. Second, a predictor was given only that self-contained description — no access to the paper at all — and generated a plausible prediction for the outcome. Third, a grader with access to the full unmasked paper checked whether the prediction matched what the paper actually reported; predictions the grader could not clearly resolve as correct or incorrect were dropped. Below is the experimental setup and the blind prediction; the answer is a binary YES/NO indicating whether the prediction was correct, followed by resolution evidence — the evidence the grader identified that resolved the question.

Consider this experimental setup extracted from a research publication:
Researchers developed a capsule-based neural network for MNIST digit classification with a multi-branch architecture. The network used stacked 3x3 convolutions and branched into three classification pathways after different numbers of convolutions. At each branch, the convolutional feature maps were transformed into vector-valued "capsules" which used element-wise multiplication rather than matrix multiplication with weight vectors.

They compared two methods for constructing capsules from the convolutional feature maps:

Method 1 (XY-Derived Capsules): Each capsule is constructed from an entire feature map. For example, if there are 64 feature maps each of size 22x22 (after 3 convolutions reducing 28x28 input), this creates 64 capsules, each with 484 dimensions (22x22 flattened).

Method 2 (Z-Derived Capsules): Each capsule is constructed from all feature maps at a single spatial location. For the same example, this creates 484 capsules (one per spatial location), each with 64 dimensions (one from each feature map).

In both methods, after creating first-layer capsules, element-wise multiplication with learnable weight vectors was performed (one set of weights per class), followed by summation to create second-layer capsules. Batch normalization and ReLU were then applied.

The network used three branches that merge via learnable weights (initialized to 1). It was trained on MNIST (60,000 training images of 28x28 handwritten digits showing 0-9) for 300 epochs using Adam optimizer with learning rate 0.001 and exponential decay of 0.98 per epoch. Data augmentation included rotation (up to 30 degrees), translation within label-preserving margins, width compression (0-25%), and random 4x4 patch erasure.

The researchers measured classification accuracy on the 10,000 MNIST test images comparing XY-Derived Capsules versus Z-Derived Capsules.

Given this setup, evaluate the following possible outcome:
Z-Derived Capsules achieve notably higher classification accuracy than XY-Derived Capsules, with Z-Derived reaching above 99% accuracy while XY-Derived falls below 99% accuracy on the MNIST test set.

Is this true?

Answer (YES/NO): NO